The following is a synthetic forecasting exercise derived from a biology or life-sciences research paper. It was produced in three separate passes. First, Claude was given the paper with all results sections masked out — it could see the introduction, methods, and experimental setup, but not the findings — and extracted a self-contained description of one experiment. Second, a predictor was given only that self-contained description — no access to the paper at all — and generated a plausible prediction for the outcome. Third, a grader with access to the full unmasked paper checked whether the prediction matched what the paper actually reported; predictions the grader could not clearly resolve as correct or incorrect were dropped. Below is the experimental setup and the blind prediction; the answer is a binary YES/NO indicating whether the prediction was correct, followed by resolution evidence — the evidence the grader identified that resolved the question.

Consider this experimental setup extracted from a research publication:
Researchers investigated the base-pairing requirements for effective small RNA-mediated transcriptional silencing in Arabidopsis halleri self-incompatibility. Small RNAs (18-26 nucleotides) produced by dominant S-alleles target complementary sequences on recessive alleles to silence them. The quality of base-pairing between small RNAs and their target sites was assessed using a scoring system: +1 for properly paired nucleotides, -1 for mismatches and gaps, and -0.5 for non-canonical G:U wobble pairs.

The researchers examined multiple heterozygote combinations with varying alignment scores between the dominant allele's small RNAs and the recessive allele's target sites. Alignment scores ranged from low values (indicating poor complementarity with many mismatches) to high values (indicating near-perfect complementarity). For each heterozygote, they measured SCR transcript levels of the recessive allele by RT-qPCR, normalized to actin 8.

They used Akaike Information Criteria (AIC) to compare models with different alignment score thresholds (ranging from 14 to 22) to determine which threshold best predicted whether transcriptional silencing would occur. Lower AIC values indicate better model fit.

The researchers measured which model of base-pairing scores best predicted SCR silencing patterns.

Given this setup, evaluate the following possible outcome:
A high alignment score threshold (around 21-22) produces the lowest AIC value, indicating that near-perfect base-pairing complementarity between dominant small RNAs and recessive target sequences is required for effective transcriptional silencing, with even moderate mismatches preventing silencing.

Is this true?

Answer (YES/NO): NO